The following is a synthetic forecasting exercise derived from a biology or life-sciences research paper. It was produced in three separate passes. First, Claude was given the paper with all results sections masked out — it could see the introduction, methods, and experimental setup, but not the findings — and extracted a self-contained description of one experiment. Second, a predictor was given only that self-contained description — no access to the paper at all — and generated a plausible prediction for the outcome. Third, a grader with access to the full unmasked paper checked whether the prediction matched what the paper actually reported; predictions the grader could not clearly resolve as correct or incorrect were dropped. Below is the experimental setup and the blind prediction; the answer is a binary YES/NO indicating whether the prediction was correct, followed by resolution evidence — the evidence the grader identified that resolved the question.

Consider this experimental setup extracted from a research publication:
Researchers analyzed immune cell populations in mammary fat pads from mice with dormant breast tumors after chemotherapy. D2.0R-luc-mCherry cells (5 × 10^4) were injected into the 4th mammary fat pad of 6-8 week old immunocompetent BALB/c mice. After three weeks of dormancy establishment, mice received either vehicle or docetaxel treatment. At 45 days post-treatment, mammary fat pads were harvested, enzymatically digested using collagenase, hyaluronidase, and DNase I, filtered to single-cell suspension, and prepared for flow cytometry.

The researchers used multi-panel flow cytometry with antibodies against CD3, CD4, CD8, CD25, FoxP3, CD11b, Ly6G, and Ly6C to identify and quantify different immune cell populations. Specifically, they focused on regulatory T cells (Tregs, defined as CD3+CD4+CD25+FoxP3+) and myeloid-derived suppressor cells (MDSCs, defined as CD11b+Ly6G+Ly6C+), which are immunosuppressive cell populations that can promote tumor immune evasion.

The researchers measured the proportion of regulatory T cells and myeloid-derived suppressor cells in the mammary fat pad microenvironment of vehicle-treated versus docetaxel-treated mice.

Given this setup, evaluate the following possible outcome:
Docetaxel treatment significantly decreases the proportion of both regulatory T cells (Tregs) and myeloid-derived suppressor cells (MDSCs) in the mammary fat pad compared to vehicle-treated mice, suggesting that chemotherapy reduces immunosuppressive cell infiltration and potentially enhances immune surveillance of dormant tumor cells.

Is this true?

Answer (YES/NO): NO